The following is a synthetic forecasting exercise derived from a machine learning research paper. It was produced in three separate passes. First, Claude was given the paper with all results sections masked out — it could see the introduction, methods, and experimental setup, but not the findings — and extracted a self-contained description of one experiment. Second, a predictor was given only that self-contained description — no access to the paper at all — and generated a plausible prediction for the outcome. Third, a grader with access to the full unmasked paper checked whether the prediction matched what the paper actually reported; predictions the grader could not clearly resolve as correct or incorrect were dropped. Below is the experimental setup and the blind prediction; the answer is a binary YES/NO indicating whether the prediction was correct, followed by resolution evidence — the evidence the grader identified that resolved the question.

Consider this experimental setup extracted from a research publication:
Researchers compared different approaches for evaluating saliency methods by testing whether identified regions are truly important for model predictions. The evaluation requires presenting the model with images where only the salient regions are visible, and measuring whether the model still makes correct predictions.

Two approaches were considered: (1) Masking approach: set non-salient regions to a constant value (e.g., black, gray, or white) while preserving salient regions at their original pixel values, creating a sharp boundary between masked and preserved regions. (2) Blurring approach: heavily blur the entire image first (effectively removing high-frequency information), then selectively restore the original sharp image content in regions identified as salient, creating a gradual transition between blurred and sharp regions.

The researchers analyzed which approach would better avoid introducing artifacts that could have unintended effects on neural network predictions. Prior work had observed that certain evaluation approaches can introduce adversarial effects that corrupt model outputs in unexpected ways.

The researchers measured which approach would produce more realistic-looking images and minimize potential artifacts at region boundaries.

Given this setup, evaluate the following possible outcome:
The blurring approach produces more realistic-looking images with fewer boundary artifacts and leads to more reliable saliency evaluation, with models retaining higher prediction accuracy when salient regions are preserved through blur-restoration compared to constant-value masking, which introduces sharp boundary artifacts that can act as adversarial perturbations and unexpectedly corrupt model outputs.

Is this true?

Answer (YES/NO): YES